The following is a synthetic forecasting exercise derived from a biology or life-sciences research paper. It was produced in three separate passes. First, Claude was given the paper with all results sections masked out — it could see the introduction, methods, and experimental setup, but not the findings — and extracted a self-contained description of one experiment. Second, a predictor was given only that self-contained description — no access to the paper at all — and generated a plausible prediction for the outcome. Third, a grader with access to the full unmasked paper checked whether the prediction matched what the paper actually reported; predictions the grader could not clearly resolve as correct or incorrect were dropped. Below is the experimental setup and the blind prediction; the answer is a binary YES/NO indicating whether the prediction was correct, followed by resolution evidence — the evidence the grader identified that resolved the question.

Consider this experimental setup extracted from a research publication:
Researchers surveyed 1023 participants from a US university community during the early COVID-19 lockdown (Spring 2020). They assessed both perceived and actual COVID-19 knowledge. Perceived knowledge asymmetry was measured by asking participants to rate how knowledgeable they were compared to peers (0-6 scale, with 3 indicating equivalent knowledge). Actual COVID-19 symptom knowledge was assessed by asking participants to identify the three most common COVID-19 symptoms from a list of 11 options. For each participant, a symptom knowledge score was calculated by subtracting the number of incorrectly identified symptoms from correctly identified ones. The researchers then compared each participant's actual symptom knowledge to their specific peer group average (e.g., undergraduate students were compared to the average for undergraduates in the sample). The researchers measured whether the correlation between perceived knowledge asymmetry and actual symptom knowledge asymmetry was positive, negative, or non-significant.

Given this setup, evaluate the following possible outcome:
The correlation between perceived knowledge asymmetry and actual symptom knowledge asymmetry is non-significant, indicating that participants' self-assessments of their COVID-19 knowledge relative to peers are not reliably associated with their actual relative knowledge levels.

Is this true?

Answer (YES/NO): YES